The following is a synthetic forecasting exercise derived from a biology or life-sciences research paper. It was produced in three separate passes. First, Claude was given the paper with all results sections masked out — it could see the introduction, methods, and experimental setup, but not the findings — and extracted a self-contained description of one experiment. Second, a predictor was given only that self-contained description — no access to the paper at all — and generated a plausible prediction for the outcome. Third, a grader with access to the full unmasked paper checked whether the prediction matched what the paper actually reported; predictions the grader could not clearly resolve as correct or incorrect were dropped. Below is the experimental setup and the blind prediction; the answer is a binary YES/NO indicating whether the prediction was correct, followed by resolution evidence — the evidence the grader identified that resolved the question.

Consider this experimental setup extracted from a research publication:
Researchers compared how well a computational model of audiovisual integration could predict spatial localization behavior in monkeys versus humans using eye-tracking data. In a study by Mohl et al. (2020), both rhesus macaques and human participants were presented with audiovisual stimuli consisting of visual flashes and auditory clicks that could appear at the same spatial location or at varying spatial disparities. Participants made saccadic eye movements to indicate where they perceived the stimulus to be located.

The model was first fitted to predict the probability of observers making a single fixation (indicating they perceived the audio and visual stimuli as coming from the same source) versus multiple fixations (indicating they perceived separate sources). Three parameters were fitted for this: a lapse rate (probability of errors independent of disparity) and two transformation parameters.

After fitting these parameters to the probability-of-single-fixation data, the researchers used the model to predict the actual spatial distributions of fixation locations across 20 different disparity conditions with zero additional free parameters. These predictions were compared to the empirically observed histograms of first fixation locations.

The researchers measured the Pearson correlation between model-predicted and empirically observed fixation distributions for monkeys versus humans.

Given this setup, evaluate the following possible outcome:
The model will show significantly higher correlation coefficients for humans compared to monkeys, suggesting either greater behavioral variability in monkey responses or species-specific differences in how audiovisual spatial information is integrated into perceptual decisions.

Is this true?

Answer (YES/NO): NO